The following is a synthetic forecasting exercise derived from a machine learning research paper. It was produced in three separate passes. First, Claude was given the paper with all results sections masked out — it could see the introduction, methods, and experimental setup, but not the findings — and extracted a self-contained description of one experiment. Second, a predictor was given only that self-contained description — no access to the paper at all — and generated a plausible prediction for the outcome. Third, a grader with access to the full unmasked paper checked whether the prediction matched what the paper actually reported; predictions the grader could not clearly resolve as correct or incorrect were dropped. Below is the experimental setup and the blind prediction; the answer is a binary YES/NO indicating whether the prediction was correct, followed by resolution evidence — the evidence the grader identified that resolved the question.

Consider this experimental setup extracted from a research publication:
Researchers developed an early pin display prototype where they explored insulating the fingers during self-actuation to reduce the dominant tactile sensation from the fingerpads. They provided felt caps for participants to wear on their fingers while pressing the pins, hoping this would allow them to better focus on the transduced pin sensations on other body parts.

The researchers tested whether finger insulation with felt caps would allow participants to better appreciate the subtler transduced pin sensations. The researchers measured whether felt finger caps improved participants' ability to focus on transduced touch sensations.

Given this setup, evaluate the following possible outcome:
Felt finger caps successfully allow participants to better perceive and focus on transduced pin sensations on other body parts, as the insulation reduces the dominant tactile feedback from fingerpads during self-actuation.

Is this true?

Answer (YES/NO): NO